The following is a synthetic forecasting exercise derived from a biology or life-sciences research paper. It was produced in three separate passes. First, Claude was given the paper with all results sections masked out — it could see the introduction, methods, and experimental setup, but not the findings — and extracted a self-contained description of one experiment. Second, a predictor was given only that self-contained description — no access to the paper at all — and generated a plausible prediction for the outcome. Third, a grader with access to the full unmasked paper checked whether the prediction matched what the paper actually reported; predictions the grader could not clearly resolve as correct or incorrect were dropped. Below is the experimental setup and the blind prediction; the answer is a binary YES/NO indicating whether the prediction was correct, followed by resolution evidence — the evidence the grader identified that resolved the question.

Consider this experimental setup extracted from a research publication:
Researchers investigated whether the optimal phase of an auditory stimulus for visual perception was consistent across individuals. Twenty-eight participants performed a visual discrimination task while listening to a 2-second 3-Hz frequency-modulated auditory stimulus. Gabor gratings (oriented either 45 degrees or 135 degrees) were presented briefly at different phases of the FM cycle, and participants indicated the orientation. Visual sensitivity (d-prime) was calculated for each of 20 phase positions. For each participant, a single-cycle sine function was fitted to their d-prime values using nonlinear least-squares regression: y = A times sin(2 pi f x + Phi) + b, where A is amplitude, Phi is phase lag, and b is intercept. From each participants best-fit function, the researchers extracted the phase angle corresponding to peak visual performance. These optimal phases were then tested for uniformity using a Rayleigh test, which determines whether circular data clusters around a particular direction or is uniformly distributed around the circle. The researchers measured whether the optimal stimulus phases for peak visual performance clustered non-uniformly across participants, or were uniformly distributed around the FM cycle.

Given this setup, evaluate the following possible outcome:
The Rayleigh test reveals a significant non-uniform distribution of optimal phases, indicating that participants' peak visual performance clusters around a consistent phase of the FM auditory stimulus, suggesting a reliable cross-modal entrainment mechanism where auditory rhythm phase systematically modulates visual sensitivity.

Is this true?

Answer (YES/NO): NO